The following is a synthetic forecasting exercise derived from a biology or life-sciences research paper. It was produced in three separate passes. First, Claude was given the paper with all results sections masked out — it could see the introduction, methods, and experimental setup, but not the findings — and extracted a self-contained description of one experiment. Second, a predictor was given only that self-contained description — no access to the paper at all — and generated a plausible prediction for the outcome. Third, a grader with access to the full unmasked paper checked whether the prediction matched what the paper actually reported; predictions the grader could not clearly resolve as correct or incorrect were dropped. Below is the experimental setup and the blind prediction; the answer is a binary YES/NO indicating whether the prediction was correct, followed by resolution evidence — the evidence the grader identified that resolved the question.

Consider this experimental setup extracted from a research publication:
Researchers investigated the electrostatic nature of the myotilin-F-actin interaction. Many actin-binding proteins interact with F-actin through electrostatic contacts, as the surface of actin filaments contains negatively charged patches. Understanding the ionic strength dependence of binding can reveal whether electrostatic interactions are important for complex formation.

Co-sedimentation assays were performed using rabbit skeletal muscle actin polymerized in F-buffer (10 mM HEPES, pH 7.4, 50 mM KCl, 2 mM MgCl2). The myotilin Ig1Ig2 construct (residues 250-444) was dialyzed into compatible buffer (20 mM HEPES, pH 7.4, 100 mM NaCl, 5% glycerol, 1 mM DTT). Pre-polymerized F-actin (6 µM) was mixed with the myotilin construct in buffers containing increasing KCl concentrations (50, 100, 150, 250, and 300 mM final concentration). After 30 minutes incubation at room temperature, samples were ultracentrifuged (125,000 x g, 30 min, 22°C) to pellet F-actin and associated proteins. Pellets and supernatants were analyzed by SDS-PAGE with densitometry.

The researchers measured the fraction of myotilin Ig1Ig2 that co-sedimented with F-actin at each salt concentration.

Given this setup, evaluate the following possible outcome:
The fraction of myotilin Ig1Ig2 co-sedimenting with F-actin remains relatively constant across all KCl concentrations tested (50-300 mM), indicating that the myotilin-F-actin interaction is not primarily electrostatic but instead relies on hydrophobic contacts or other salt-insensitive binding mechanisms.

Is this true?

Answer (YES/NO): NO